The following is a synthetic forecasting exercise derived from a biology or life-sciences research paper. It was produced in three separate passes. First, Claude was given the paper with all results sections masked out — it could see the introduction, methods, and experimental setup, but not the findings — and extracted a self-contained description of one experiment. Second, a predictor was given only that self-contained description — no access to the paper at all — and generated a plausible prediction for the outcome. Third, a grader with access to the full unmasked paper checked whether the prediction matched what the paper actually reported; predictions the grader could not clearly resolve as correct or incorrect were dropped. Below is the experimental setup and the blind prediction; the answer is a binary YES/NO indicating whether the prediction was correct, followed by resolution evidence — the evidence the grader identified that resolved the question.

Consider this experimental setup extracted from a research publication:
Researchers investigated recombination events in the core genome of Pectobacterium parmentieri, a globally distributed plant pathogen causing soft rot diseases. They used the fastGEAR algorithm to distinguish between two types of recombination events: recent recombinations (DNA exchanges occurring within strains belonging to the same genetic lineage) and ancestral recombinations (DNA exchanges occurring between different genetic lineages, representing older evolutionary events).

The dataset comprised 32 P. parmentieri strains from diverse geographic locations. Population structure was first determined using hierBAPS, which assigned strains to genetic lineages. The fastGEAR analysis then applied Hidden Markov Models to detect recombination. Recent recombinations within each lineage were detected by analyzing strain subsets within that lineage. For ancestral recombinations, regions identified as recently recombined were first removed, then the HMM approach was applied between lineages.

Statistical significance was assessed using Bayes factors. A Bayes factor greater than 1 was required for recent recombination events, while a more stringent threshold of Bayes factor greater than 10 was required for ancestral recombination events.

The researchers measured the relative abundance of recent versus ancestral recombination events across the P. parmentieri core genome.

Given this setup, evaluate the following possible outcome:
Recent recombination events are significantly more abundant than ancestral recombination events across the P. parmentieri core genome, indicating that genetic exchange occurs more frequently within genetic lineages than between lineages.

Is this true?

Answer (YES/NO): YES